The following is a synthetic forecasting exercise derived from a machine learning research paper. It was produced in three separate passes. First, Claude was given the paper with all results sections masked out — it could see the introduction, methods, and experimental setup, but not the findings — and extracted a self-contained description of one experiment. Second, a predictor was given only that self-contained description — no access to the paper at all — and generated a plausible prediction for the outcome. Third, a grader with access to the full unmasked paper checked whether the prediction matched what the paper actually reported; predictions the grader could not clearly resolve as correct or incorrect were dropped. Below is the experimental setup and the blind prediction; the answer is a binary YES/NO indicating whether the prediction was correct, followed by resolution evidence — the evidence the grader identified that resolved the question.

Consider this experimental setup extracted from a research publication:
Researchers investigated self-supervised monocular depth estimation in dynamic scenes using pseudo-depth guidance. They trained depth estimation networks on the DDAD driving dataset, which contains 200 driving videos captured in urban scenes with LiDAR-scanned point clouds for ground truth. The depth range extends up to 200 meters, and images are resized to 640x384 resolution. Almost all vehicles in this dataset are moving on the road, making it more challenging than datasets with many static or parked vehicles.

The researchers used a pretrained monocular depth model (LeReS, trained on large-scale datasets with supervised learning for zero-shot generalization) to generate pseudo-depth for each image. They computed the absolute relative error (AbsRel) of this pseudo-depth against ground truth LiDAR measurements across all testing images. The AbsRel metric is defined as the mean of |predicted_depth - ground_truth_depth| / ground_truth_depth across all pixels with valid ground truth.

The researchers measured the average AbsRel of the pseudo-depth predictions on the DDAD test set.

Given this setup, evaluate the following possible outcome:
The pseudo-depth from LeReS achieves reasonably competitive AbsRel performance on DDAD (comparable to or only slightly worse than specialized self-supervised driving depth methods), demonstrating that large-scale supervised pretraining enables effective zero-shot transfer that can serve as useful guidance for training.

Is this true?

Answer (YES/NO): NO